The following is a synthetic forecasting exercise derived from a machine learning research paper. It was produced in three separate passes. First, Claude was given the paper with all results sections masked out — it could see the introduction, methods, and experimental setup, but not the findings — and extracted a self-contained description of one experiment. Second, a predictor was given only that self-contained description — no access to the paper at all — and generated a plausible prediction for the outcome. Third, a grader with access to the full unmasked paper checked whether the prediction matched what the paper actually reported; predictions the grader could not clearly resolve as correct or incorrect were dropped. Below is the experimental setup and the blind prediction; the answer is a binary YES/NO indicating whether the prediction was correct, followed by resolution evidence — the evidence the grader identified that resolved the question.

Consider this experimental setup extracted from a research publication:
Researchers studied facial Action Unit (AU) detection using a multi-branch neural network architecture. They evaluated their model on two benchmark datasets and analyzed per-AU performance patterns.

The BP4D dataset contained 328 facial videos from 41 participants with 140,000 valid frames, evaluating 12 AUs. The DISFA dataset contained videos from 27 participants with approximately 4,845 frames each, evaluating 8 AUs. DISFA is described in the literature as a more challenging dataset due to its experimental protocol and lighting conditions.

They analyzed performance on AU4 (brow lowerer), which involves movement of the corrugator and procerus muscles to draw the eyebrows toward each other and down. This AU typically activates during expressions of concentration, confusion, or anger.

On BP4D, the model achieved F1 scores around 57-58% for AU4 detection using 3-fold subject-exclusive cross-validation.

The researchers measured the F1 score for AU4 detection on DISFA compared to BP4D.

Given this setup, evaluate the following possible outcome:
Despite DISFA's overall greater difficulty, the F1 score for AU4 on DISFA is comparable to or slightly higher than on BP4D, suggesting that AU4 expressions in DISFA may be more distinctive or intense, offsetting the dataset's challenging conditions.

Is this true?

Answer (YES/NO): NO